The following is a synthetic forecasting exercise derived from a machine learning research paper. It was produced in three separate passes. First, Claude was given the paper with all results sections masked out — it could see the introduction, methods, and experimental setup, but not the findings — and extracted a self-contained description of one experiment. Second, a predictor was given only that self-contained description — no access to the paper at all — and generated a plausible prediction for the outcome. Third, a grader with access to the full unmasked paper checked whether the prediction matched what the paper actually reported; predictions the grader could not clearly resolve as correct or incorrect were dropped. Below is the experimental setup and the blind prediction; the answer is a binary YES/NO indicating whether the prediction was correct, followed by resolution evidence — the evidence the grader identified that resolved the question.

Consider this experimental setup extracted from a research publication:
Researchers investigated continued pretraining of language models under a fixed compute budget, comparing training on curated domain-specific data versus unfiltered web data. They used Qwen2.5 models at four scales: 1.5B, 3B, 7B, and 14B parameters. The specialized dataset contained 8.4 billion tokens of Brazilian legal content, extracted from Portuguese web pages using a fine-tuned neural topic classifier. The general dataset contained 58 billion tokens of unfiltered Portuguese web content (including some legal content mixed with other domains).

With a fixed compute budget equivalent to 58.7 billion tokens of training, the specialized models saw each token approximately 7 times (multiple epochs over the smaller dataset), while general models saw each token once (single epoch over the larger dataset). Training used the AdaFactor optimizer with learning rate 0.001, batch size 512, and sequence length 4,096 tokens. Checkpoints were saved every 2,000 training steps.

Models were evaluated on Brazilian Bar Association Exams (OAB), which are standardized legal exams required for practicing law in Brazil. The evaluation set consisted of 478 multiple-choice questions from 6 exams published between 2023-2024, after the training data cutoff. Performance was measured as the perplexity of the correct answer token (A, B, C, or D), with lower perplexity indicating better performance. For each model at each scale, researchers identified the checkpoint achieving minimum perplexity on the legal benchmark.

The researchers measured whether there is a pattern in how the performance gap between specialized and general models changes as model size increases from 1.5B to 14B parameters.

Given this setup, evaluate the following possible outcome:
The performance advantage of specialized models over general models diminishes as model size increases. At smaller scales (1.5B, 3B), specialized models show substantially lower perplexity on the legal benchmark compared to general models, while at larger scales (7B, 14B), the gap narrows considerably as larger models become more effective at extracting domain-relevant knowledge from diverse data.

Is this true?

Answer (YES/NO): NO